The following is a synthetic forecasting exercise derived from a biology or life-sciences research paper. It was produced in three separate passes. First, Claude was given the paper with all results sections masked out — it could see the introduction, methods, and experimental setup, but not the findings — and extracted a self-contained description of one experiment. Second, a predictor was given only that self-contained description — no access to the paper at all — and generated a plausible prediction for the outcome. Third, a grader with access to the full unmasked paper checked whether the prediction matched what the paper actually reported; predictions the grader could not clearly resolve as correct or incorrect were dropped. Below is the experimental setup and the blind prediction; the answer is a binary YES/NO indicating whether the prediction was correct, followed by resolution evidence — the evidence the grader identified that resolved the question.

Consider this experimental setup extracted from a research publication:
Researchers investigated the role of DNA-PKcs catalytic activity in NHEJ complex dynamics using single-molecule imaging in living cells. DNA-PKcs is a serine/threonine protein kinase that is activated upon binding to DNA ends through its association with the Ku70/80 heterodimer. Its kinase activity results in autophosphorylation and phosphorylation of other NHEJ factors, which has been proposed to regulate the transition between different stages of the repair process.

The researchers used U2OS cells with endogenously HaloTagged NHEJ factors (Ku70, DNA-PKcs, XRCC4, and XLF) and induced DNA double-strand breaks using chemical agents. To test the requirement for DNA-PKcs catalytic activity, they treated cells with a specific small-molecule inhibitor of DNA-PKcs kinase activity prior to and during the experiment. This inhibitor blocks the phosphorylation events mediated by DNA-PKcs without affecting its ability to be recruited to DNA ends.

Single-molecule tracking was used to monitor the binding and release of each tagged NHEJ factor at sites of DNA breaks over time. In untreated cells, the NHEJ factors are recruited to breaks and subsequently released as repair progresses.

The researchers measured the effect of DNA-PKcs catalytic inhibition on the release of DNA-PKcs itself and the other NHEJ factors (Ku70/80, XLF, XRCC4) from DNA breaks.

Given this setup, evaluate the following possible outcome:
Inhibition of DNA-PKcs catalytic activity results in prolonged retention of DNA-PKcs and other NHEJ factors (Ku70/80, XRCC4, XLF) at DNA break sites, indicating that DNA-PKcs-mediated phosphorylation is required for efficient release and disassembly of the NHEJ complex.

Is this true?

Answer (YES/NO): YES